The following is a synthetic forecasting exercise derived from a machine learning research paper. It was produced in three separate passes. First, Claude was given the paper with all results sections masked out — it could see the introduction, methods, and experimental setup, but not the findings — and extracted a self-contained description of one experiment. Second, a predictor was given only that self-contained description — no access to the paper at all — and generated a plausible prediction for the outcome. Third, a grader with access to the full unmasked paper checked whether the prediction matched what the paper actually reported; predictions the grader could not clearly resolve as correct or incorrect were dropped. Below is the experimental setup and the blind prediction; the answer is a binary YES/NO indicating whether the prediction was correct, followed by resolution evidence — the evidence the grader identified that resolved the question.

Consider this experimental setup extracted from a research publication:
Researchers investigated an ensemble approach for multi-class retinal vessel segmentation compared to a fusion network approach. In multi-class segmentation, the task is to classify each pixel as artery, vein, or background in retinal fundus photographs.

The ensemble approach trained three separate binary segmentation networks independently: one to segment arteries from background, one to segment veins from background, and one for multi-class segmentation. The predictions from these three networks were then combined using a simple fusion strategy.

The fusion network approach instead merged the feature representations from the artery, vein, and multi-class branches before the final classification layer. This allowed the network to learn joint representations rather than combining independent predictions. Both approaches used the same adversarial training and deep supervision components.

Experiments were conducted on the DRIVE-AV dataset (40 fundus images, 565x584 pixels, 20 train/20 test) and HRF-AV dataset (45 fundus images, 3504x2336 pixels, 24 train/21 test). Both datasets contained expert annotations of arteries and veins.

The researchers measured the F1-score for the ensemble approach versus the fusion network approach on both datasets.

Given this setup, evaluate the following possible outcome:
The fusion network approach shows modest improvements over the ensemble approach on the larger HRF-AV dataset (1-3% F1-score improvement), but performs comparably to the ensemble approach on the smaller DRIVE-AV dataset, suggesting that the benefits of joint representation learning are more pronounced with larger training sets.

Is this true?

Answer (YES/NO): NO